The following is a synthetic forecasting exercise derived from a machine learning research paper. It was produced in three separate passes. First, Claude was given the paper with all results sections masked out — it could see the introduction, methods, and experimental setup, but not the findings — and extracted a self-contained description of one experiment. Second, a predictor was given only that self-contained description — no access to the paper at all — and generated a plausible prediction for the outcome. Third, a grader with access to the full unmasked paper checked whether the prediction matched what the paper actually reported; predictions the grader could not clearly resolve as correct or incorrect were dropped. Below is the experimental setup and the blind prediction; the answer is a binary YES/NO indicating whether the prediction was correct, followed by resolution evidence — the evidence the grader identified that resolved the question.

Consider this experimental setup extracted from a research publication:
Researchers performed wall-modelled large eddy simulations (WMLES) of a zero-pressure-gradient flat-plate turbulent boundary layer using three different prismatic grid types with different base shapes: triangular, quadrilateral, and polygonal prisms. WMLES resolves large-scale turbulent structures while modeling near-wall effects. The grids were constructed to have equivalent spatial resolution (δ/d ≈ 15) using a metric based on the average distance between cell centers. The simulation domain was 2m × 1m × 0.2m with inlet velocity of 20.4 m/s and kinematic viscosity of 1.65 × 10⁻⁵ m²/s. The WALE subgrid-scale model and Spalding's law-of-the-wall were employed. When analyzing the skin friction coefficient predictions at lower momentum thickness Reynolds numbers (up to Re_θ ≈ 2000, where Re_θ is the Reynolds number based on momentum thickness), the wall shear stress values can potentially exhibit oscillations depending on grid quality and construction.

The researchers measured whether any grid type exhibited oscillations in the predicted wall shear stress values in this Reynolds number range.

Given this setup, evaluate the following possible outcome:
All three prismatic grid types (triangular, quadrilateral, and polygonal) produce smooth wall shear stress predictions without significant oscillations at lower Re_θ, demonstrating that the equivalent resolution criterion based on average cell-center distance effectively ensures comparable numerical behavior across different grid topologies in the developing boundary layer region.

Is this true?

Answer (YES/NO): NO